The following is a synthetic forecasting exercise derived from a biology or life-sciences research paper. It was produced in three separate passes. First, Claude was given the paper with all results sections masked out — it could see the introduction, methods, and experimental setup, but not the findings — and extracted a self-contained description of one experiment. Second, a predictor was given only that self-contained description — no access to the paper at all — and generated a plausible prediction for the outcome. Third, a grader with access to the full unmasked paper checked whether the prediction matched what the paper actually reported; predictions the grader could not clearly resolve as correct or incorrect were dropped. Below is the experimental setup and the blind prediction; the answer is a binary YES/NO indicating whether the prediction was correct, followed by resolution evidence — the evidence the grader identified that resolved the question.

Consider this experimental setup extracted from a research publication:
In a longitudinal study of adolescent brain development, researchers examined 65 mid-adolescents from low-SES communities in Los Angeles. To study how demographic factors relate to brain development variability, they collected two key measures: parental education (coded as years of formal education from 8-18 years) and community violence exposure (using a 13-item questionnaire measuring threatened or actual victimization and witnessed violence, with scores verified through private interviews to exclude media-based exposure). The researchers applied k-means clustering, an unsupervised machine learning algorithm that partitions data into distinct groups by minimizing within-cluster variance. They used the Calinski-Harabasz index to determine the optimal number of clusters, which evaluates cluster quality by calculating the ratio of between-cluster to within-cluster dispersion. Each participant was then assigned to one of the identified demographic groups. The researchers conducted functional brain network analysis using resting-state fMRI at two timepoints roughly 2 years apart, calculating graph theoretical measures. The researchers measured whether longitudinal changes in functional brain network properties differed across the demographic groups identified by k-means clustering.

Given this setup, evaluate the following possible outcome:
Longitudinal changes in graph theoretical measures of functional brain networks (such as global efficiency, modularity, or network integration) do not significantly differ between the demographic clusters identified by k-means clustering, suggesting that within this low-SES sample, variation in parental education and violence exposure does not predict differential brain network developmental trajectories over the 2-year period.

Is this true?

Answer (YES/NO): NO